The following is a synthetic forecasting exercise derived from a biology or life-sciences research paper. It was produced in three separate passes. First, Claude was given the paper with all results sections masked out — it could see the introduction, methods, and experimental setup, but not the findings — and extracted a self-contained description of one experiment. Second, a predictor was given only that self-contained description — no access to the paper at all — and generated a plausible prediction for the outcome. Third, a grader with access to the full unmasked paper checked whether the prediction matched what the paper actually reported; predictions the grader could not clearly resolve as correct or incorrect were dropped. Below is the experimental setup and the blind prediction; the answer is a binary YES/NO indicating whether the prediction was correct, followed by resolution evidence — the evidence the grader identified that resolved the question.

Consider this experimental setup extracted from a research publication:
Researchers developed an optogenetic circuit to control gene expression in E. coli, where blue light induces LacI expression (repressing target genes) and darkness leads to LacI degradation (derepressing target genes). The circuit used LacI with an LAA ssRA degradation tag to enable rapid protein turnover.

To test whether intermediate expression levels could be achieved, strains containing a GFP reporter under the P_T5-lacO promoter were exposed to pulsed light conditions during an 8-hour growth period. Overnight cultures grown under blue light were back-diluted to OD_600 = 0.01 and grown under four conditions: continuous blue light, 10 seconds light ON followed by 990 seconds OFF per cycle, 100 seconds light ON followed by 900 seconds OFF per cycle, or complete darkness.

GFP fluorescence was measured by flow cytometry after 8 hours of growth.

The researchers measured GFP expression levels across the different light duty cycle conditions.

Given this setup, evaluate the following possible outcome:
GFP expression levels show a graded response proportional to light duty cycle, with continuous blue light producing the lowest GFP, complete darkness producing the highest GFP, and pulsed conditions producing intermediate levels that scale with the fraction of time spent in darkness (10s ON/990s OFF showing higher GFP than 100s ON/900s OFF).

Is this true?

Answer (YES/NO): NO